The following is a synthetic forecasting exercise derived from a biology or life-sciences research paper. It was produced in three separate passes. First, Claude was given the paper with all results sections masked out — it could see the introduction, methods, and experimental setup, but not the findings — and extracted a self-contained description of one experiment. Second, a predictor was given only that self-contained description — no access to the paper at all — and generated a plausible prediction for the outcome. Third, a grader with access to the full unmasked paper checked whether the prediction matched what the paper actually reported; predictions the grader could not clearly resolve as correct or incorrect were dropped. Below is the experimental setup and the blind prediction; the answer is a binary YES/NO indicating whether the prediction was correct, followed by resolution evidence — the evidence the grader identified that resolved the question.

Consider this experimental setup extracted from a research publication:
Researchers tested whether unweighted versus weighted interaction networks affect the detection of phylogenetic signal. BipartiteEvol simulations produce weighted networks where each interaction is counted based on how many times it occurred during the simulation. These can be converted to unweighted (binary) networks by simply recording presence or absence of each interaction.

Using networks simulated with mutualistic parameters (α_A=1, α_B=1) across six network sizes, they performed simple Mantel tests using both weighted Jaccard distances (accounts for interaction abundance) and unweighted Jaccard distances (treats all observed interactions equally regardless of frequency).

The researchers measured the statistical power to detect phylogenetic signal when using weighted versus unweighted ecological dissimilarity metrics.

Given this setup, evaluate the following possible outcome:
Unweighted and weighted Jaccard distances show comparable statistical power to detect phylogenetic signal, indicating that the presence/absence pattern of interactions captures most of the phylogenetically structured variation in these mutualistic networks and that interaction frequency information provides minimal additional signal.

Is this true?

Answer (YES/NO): NO